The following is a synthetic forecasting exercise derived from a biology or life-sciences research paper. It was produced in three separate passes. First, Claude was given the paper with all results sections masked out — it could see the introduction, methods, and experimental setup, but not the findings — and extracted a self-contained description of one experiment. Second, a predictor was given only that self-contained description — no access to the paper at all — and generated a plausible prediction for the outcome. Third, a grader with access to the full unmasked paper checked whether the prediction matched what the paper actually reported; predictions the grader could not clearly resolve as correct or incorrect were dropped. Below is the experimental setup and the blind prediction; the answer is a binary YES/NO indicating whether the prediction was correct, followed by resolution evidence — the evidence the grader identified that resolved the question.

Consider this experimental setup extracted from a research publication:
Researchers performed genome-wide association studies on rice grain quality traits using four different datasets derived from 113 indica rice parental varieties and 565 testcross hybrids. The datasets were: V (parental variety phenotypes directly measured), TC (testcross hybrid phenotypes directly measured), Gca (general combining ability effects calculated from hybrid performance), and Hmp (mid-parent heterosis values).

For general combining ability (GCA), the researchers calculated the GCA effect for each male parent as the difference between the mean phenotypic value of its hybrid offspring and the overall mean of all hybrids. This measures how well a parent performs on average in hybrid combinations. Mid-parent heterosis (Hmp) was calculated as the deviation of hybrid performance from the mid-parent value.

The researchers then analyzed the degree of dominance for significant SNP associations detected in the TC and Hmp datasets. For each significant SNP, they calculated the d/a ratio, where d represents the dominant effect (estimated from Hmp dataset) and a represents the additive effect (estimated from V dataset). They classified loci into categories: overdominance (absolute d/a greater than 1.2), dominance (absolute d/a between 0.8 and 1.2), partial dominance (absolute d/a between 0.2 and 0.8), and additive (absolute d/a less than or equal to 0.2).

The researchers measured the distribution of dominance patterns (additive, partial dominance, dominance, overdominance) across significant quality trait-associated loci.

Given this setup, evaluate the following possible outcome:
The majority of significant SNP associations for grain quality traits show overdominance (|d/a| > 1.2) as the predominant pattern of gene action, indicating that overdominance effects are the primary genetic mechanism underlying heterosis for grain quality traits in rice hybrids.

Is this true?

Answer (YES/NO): NO